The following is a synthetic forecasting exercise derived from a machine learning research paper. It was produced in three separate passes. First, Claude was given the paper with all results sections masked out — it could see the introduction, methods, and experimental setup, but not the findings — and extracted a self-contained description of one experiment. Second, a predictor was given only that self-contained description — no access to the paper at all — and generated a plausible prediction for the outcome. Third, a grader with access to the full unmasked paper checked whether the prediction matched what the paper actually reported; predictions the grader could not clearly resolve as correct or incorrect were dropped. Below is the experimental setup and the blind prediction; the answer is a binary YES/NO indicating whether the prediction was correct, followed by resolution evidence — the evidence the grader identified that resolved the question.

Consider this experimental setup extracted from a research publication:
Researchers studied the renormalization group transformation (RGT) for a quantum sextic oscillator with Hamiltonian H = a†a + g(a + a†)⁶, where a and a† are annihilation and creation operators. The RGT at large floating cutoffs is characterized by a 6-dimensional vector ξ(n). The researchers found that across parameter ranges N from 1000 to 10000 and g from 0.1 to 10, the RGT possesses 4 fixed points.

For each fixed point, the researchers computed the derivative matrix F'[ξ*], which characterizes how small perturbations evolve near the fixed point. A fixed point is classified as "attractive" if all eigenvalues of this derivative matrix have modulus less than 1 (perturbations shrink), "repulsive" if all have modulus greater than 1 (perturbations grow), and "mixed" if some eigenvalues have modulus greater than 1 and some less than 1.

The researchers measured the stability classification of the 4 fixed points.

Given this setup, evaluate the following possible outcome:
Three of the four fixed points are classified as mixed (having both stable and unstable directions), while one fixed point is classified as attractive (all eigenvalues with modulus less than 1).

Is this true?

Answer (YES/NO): NO